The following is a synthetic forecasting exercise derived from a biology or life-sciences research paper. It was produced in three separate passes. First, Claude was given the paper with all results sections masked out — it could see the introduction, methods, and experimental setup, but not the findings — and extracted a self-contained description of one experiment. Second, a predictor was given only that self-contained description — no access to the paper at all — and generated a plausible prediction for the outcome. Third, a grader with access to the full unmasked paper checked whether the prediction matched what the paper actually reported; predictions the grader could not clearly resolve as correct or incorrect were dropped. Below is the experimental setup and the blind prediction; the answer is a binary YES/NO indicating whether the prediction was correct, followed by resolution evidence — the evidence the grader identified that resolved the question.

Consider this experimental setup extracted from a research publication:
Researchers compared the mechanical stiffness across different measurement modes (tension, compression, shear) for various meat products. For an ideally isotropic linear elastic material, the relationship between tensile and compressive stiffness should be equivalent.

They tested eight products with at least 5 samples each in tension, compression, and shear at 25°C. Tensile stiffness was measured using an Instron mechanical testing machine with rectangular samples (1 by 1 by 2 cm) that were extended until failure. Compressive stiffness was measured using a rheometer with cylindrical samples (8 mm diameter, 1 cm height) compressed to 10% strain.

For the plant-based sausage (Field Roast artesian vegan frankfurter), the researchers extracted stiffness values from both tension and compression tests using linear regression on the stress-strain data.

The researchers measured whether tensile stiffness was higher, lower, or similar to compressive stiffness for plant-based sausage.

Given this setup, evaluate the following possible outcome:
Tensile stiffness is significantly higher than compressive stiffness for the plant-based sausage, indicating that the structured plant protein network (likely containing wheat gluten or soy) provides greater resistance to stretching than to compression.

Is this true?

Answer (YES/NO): NO